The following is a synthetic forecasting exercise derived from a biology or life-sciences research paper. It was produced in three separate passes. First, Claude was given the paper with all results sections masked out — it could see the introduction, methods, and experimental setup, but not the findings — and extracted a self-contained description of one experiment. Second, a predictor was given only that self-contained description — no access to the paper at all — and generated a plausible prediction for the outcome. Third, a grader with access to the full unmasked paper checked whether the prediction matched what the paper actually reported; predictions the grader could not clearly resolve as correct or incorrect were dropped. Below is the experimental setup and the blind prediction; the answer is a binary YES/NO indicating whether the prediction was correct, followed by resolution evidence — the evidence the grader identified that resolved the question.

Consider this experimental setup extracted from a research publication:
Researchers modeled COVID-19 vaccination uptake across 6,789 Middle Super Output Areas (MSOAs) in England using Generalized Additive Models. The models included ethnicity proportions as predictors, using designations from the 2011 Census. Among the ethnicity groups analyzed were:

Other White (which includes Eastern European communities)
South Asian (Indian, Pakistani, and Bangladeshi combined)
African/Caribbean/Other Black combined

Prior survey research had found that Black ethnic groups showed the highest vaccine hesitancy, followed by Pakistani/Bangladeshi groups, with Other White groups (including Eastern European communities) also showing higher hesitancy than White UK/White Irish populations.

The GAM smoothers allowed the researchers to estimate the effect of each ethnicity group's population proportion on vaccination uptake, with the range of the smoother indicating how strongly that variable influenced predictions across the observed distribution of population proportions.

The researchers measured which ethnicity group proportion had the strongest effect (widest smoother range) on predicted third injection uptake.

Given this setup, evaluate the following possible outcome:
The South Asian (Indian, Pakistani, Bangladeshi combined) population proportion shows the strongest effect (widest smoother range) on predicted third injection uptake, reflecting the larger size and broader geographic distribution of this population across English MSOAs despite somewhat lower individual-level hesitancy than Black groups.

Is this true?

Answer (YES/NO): NO